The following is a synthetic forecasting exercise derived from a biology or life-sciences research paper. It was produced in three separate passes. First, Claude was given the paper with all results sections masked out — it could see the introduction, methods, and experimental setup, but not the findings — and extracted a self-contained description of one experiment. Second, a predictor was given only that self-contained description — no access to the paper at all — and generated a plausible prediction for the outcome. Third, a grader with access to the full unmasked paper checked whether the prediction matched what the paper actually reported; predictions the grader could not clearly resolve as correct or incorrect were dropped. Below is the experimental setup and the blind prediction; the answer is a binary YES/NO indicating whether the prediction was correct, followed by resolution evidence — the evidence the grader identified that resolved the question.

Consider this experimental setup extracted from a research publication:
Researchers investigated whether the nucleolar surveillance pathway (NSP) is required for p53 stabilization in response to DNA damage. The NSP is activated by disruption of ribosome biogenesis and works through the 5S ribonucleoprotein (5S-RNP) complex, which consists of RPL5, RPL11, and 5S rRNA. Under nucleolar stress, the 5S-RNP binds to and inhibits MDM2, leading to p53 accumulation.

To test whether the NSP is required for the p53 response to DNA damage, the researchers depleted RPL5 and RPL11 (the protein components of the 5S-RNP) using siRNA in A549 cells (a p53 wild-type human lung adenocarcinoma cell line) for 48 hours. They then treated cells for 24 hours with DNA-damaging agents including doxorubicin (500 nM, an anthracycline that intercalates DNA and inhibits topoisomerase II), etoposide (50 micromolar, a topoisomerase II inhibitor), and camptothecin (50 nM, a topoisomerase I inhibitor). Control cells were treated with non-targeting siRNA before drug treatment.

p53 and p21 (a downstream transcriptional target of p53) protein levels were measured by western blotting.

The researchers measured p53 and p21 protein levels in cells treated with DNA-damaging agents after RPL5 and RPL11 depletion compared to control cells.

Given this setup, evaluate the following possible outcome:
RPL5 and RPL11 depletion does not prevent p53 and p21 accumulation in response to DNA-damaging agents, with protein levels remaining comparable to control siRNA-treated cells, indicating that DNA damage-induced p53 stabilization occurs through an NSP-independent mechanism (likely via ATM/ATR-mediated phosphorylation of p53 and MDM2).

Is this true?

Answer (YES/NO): NO